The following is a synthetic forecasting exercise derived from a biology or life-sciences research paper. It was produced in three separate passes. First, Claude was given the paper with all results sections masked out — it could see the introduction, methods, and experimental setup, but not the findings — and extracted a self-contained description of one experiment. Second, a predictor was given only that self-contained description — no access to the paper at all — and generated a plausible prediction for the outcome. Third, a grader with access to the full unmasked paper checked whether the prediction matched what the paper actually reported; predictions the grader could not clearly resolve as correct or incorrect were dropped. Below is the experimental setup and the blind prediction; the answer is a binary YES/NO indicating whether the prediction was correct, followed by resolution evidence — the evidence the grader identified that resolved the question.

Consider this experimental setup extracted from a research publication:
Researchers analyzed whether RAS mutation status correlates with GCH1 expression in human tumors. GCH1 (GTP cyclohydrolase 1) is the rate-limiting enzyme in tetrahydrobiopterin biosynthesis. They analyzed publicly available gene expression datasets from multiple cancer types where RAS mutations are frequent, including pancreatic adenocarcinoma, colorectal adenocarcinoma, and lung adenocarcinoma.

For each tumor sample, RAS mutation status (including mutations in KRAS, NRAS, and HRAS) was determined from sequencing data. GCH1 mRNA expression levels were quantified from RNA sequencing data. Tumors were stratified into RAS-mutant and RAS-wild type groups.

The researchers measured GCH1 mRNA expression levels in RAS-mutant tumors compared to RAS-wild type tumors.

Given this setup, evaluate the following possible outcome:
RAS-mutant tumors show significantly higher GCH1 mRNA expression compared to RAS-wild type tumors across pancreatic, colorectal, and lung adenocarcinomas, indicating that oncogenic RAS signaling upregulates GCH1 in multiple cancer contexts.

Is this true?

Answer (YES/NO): YES